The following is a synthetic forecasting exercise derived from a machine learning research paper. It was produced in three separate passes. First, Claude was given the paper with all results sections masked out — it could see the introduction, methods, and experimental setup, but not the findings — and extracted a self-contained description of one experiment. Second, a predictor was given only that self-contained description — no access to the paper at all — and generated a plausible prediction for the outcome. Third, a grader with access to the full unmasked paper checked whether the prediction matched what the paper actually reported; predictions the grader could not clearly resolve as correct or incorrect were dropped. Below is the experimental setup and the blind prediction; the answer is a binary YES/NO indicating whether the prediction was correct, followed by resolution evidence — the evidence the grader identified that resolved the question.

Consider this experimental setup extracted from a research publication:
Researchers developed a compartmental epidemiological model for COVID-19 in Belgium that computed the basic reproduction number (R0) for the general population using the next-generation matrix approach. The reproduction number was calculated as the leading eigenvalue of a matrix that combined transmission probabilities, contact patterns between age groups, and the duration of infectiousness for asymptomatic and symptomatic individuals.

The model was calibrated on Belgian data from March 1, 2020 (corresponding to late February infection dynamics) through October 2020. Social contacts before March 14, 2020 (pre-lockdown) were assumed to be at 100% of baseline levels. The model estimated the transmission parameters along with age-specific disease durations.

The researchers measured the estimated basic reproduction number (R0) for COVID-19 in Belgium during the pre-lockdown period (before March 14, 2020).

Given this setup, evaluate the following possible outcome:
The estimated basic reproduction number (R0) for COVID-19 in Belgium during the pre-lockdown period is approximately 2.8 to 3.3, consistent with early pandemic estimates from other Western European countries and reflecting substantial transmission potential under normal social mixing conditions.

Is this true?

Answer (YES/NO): NO